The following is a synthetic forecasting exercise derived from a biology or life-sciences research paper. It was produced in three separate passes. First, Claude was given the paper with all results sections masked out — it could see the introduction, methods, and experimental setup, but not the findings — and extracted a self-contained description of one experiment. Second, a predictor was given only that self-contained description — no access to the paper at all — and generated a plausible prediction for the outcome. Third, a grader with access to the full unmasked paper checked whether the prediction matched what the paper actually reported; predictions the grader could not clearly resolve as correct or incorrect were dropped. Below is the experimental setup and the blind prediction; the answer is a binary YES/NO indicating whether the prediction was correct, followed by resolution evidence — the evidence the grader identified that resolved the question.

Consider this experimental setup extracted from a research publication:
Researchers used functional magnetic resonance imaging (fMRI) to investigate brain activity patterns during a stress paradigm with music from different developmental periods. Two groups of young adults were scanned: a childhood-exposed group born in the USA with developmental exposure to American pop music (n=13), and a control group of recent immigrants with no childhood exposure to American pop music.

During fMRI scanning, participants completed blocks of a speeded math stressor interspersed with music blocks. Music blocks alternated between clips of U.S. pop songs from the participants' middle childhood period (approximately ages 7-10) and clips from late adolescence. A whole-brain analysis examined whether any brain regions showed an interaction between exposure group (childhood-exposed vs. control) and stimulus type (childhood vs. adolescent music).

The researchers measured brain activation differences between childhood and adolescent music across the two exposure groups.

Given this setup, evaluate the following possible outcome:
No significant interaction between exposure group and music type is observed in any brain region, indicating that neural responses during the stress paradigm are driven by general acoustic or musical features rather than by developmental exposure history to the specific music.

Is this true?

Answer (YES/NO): NO